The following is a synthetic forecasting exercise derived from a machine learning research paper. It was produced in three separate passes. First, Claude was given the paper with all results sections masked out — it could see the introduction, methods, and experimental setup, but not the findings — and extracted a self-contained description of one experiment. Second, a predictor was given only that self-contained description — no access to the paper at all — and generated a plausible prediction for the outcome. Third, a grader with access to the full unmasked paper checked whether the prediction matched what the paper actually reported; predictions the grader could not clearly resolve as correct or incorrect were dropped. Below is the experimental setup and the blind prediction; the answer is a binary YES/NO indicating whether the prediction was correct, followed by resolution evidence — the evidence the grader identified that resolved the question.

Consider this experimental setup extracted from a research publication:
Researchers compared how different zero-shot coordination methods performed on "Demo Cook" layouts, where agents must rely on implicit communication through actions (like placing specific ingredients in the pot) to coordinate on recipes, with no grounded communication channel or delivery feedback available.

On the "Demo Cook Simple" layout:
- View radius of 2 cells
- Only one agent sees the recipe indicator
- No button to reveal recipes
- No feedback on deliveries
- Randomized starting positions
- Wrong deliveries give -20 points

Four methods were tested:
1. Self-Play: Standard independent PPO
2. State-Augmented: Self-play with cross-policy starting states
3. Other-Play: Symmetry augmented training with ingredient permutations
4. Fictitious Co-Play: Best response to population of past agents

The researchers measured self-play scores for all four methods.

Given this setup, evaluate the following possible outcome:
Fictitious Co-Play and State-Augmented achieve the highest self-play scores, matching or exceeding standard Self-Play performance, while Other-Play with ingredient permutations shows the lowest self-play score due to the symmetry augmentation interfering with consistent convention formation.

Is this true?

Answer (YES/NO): NO